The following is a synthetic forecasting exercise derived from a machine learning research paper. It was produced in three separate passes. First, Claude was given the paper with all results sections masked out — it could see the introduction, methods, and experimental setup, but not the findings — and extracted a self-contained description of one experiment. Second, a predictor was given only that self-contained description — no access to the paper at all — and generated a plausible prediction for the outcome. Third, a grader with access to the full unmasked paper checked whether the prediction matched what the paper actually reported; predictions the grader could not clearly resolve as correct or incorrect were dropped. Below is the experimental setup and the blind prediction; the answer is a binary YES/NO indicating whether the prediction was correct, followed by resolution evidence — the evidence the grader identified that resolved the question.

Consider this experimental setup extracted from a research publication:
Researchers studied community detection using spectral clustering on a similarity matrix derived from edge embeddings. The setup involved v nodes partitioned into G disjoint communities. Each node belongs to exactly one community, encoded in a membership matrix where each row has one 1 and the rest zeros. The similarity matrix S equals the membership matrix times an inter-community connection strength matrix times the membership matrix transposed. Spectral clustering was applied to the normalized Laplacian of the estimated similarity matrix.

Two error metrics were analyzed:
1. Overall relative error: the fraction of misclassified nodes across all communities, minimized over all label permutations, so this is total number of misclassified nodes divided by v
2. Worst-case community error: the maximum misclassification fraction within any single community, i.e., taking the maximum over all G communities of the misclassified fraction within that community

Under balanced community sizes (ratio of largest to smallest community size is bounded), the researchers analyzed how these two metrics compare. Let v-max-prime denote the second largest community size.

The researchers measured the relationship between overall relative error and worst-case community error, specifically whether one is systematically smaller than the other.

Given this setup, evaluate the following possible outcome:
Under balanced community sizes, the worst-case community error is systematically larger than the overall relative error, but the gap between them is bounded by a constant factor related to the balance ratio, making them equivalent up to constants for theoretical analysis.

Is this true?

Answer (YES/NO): NO